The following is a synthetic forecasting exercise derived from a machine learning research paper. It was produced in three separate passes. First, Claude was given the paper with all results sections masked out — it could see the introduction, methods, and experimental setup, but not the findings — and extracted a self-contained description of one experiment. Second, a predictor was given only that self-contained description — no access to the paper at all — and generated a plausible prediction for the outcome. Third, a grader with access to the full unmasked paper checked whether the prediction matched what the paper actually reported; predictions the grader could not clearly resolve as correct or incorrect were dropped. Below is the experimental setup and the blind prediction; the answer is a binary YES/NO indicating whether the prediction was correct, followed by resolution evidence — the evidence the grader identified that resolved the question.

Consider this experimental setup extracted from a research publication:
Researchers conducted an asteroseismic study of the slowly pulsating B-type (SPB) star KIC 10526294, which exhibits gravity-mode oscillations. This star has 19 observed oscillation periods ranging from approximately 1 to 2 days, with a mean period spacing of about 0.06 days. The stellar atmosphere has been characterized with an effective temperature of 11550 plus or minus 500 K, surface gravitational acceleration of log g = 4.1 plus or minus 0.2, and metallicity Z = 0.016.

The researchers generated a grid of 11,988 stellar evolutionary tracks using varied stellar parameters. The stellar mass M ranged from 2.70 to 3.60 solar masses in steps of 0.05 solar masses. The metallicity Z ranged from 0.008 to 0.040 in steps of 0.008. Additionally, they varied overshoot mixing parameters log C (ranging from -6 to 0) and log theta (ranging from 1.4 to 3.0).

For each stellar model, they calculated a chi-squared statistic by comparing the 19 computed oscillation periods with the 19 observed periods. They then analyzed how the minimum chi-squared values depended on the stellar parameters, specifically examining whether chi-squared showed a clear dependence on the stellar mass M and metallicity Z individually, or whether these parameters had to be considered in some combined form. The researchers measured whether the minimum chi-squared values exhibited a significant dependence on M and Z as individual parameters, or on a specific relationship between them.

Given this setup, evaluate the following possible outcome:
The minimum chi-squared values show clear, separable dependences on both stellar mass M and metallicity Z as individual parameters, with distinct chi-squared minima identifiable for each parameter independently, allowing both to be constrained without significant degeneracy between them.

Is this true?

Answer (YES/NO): NO